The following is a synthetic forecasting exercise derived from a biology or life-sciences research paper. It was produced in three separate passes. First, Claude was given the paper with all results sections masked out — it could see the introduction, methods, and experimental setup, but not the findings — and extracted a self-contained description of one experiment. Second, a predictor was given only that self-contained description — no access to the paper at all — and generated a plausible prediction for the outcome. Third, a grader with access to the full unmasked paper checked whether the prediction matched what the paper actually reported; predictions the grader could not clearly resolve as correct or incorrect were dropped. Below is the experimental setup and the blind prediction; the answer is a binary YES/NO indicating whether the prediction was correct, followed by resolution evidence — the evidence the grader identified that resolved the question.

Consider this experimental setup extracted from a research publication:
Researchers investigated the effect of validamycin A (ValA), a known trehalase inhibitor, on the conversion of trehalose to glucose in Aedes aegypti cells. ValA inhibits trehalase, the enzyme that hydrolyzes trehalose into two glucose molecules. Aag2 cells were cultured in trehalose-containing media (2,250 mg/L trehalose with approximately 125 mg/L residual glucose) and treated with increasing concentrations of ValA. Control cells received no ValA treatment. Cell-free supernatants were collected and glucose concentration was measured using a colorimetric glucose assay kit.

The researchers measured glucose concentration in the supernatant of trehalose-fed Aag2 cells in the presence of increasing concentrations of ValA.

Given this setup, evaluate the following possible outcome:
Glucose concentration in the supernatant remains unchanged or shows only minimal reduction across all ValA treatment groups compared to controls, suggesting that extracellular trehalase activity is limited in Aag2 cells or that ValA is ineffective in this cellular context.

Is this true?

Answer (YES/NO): NO